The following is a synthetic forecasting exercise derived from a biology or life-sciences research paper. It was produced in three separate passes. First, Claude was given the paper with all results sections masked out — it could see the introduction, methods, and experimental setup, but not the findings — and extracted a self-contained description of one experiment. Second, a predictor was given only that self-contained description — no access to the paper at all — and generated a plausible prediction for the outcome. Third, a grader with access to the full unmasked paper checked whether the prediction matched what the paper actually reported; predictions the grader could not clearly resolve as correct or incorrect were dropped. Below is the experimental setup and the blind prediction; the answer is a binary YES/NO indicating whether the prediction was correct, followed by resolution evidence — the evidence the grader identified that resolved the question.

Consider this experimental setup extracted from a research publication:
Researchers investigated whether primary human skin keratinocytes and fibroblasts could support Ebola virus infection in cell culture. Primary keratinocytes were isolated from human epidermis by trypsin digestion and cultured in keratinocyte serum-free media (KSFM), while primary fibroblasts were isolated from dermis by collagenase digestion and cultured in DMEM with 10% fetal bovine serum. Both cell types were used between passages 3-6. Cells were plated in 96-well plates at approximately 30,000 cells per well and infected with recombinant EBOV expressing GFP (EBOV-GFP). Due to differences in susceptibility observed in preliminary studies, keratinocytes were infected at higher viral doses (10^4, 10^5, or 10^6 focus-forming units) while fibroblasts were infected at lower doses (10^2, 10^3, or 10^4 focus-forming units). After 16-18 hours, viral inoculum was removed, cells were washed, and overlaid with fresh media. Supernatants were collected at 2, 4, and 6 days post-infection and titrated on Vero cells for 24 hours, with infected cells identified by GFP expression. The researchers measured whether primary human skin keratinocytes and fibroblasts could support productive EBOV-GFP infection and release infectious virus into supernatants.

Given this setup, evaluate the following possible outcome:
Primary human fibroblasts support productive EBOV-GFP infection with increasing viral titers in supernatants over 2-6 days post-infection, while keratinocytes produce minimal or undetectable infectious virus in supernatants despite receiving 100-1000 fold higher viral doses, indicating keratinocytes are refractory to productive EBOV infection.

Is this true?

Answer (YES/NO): NO